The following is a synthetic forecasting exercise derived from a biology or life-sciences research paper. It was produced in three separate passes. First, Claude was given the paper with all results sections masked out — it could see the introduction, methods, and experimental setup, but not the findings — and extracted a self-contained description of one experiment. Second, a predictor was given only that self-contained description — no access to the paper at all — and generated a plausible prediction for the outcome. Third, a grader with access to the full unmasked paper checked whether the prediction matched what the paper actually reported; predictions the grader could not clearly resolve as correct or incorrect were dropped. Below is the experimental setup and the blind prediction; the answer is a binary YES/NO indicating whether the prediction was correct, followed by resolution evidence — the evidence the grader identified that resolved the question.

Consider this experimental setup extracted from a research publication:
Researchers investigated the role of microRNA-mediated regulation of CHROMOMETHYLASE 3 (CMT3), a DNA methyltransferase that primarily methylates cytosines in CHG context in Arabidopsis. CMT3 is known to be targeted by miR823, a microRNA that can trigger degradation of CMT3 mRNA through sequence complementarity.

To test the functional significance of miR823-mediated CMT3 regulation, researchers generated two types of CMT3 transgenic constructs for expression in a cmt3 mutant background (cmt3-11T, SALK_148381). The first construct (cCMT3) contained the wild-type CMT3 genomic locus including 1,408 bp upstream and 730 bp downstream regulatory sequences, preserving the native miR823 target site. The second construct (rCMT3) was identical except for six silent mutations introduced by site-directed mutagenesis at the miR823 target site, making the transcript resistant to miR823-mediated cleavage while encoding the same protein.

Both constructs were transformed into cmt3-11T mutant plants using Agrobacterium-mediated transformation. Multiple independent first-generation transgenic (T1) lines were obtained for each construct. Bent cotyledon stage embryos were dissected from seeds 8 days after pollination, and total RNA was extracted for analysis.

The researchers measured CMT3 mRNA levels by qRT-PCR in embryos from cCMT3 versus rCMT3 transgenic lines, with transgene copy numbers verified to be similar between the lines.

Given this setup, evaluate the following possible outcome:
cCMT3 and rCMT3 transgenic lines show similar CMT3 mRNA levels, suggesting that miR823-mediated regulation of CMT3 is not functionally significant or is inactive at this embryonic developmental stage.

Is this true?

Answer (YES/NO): NO